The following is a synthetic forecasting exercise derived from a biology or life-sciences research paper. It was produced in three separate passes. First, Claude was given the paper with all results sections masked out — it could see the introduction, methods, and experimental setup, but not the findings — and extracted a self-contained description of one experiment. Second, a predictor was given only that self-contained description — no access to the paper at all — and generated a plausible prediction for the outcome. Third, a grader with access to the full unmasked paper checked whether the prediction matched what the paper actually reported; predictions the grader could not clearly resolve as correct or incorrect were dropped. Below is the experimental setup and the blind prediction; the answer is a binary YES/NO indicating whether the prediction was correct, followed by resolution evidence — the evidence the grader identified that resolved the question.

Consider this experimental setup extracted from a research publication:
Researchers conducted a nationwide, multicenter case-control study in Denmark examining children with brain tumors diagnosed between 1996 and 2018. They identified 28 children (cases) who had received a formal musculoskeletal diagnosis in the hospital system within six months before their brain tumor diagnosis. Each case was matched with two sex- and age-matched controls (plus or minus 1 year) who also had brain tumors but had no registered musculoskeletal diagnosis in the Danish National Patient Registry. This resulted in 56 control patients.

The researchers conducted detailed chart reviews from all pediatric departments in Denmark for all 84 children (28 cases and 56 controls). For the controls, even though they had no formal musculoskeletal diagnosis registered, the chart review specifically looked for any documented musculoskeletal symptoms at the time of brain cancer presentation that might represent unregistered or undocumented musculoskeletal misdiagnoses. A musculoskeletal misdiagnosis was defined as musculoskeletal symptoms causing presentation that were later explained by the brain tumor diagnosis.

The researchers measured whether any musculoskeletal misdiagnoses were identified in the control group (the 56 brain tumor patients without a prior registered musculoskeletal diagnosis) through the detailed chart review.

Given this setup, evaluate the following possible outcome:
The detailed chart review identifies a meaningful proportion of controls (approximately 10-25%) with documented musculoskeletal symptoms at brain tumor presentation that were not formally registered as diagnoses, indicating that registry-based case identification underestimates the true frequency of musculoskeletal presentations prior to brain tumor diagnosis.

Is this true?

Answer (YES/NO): YES